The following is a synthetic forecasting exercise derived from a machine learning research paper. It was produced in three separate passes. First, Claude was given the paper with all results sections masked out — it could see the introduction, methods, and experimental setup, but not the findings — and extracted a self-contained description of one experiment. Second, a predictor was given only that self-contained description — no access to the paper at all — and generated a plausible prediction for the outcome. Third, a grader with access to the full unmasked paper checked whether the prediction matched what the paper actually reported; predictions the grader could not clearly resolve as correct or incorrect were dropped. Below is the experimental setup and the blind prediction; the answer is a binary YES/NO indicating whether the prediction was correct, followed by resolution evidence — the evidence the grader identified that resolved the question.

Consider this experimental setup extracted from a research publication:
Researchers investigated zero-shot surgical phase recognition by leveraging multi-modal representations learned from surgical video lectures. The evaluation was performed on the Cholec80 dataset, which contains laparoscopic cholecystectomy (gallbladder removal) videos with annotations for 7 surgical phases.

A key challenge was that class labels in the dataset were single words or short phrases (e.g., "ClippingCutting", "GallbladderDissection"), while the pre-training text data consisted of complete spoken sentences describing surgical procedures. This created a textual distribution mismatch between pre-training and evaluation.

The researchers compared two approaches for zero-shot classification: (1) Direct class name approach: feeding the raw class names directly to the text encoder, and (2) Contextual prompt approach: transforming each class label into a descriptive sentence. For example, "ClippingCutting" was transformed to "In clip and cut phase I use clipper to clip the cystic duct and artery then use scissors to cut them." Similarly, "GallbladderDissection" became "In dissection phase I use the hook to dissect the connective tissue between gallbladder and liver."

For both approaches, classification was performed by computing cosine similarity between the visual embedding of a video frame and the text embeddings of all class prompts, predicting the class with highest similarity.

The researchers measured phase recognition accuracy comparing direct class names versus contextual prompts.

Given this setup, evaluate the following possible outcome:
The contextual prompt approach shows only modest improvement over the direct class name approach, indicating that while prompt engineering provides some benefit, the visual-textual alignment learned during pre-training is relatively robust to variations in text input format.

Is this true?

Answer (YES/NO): NO